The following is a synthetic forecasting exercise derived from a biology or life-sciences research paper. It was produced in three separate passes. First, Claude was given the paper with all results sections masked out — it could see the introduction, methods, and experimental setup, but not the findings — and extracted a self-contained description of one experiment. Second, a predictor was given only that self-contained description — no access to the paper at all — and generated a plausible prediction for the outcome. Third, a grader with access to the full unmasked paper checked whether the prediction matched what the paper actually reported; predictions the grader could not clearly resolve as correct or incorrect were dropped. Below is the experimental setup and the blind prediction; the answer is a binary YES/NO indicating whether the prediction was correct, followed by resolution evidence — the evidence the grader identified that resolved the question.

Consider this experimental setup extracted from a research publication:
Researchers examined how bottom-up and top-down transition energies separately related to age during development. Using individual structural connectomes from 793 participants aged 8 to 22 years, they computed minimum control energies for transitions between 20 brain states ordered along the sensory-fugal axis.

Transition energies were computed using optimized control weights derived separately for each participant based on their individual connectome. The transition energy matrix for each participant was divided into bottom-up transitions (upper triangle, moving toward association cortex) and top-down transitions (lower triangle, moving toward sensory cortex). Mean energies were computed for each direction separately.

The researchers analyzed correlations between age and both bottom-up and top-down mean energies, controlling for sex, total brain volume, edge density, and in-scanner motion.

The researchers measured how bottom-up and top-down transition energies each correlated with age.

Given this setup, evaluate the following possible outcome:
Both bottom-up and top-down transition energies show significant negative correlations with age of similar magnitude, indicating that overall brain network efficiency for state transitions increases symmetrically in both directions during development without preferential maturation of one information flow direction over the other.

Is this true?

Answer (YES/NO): NO